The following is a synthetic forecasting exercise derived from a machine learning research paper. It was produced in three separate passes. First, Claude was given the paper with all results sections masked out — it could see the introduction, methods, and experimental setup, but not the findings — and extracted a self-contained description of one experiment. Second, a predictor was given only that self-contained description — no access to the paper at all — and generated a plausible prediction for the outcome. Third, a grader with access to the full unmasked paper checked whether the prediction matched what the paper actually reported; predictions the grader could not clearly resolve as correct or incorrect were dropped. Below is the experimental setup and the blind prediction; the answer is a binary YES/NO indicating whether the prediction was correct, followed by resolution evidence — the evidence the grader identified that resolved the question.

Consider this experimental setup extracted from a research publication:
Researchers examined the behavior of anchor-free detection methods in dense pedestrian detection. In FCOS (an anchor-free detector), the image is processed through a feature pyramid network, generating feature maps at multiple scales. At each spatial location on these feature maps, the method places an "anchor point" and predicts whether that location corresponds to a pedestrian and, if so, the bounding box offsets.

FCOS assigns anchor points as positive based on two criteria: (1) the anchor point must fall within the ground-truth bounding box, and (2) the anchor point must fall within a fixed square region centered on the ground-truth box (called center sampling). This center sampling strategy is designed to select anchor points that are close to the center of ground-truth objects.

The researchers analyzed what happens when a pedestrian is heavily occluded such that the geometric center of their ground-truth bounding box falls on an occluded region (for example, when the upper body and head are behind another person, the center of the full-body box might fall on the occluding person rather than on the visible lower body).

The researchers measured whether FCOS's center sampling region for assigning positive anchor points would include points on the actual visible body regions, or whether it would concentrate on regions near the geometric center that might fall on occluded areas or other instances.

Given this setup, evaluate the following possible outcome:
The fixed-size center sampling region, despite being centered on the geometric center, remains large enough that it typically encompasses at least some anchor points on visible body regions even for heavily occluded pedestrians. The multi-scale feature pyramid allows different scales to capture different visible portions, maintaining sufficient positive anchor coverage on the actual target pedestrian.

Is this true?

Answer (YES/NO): NO